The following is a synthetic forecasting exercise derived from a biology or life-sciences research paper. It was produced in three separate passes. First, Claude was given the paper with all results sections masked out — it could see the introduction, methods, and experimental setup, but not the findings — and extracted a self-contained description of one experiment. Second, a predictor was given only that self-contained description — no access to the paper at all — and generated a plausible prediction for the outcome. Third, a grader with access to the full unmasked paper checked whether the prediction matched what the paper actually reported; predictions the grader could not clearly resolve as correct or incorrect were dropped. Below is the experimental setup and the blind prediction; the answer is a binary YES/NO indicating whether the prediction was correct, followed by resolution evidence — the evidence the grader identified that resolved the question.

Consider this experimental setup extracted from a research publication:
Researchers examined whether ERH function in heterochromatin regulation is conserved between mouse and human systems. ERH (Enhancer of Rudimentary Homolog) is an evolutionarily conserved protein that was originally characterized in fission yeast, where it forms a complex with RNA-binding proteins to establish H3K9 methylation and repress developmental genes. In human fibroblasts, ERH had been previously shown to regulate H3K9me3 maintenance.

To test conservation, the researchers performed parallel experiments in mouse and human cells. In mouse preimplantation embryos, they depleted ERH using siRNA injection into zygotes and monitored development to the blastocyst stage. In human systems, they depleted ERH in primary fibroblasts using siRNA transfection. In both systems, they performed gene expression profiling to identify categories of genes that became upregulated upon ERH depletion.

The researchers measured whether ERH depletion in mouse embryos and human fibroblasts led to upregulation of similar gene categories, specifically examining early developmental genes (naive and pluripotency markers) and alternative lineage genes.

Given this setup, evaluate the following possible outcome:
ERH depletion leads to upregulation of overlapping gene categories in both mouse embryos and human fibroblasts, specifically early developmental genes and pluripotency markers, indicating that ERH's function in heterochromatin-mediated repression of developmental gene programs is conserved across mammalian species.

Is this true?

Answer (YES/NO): YES